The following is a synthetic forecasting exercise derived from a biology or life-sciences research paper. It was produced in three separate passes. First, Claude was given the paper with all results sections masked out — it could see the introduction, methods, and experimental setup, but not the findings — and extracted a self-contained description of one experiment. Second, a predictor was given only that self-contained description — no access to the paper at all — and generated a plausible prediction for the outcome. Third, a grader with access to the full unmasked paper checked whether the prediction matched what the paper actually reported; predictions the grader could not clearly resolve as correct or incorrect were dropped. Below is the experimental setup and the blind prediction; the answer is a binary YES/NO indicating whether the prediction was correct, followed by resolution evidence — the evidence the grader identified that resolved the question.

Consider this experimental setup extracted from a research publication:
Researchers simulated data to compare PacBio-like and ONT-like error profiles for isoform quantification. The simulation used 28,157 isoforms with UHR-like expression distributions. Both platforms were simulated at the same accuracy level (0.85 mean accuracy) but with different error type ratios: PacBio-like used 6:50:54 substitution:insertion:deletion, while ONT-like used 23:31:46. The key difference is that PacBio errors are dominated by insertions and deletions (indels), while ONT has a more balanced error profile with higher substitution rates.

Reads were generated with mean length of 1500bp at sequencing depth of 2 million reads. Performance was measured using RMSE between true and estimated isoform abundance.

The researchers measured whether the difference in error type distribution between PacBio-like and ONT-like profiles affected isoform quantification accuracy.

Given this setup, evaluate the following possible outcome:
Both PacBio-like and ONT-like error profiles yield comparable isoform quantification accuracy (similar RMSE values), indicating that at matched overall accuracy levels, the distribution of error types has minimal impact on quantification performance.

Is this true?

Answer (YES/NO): YES